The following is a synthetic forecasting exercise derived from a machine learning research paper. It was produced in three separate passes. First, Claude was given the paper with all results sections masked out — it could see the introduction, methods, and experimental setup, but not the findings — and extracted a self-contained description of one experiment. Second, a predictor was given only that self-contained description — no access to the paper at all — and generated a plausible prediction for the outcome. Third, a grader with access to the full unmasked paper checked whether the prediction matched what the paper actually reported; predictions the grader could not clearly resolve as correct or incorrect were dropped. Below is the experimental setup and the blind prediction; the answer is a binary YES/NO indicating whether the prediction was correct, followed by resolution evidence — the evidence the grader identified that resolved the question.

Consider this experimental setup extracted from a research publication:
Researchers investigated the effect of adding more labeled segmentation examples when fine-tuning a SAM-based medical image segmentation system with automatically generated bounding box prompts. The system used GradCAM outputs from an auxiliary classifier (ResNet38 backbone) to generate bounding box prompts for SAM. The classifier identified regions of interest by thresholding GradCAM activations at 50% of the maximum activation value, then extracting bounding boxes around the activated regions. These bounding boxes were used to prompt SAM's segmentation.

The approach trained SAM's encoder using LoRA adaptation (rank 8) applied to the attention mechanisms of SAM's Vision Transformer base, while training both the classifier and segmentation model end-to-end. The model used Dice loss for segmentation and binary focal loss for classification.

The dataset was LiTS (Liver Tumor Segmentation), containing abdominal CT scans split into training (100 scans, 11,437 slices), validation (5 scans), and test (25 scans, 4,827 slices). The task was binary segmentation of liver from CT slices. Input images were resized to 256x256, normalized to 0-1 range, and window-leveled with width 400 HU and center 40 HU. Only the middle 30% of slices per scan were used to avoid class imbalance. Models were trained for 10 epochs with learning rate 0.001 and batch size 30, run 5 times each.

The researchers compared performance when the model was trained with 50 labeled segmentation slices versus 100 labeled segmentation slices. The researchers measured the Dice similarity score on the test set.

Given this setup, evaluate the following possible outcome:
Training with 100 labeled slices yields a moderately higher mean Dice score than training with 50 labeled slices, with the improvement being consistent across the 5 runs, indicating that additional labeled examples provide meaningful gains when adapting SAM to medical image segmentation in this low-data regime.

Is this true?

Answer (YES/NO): NO